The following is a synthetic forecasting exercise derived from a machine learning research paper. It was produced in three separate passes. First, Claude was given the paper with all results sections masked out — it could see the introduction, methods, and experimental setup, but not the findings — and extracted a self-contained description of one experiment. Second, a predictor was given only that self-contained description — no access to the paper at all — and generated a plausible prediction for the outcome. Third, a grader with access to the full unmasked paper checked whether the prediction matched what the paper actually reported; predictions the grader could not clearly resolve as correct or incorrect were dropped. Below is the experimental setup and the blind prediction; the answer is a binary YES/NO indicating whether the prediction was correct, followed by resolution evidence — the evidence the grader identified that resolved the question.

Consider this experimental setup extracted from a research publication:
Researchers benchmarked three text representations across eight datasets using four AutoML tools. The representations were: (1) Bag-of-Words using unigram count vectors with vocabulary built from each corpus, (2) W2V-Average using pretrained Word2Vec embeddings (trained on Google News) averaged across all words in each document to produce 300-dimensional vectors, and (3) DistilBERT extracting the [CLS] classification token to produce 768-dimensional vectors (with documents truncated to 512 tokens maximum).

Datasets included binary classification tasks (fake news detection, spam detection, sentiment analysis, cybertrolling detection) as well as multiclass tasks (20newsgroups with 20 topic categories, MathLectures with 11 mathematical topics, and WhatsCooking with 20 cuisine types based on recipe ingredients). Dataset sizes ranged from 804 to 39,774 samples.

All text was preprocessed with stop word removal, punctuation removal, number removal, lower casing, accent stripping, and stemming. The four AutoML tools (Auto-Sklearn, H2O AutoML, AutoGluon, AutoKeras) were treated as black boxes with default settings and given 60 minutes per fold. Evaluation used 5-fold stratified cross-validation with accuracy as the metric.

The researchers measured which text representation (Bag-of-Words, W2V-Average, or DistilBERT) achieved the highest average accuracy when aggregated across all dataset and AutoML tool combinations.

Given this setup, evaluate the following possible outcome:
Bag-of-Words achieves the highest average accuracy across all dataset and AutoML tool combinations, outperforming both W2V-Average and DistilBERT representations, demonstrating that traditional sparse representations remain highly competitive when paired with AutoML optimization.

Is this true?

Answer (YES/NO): YES